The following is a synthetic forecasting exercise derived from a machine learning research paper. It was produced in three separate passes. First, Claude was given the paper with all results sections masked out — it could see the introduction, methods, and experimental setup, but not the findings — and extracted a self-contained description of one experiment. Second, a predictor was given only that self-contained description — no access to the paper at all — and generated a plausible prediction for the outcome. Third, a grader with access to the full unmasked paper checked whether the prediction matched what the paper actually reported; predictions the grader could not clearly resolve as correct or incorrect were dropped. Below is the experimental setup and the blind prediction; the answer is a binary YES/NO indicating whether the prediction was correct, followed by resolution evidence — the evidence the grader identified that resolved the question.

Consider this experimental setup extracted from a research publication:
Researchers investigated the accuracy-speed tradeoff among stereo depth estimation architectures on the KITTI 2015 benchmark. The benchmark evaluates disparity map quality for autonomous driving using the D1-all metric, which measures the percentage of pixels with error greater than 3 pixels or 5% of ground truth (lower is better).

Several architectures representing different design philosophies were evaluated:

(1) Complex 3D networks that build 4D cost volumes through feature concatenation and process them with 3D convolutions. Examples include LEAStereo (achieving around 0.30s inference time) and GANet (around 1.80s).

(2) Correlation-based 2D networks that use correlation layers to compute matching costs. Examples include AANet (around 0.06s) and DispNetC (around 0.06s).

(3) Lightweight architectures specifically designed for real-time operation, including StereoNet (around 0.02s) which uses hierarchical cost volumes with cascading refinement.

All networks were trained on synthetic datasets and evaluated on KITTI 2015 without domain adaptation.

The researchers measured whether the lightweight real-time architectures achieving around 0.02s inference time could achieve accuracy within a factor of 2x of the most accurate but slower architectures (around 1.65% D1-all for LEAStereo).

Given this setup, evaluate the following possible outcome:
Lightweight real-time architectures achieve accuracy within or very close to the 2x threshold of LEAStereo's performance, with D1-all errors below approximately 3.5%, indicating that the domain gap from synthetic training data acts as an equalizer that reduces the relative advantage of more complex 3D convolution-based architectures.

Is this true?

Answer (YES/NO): NO